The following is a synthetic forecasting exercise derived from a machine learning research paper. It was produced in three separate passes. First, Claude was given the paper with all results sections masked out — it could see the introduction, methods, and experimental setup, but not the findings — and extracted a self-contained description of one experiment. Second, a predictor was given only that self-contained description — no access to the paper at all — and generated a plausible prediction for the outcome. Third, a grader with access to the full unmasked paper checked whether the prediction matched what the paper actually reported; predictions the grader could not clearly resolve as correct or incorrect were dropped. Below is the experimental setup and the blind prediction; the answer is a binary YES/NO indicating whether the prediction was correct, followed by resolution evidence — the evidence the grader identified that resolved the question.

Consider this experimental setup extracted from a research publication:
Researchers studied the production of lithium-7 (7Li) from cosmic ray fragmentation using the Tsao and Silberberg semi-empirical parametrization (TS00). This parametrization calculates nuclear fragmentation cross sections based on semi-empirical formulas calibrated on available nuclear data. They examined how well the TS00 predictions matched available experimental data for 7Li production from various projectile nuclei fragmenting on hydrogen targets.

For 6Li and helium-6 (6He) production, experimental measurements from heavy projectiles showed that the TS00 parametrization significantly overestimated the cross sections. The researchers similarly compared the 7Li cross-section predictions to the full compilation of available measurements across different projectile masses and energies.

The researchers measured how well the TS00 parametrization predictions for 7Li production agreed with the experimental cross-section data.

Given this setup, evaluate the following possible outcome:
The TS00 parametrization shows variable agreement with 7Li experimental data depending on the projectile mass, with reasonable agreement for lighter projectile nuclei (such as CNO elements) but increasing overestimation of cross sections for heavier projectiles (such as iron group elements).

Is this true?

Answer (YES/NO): NO